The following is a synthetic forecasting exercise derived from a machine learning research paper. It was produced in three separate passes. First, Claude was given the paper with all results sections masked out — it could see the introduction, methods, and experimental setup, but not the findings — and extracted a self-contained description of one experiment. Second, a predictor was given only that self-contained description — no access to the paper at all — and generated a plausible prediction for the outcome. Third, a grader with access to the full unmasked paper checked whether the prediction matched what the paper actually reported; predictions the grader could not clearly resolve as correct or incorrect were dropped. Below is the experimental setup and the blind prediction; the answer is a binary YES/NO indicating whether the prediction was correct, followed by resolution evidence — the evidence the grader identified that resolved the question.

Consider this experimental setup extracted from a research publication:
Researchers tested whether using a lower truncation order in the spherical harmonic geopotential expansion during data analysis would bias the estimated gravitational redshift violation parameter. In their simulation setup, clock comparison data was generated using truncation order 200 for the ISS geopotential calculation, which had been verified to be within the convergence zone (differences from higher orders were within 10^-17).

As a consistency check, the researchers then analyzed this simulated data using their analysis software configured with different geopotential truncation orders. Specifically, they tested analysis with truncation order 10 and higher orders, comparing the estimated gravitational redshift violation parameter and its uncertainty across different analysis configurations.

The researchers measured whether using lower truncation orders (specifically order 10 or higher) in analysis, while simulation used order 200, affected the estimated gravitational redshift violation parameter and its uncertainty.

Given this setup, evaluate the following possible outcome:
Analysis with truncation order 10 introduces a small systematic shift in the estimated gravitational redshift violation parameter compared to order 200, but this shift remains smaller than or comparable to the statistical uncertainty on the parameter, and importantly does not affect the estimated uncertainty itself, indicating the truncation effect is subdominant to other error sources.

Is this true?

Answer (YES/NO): NO